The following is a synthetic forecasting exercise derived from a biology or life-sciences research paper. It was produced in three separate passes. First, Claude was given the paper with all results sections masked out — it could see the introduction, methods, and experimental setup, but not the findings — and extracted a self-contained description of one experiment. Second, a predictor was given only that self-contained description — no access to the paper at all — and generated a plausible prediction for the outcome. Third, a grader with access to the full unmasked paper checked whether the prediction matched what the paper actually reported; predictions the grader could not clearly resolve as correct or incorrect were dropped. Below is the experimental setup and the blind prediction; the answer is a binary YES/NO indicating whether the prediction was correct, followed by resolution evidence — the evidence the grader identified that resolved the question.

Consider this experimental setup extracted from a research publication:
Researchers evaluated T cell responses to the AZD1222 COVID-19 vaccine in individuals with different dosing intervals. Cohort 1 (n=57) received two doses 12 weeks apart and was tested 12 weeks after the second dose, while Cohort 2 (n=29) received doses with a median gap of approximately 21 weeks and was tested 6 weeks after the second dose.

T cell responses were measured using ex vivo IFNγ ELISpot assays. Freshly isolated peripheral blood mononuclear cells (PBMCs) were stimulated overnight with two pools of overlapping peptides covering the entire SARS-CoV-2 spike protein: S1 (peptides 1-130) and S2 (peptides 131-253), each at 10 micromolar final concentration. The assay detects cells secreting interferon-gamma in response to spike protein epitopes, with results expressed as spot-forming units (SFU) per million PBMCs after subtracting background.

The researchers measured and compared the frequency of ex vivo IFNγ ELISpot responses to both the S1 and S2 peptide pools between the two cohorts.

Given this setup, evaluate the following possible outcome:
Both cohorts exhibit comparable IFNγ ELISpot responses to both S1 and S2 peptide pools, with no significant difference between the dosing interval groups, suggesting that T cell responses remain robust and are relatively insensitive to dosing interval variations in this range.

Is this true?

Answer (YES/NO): NO